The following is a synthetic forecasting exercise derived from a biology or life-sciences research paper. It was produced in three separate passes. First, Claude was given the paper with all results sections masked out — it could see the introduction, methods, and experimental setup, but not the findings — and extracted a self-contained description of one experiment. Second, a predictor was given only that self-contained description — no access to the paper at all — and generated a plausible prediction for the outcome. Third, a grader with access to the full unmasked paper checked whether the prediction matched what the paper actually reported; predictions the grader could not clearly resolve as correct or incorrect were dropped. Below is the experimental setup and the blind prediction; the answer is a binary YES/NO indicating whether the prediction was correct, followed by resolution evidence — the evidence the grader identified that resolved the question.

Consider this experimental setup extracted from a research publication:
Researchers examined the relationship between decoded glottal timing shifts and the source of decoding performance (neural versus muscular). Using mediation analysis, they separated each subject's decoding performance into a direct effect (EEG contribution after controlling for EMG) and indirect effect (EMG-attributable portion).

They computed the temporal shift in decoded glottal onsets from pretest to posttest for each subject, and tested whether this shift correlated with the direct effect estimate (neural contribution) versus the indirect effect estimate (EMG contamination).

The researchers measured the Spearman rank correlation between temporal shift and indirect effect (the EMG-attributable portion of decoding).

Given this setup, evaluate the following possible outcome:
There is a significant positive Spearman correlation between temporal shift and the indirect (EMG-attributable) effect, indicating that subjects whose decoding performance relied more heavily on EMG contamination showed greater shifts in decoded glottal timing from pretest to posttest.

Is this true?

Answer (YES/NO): NO